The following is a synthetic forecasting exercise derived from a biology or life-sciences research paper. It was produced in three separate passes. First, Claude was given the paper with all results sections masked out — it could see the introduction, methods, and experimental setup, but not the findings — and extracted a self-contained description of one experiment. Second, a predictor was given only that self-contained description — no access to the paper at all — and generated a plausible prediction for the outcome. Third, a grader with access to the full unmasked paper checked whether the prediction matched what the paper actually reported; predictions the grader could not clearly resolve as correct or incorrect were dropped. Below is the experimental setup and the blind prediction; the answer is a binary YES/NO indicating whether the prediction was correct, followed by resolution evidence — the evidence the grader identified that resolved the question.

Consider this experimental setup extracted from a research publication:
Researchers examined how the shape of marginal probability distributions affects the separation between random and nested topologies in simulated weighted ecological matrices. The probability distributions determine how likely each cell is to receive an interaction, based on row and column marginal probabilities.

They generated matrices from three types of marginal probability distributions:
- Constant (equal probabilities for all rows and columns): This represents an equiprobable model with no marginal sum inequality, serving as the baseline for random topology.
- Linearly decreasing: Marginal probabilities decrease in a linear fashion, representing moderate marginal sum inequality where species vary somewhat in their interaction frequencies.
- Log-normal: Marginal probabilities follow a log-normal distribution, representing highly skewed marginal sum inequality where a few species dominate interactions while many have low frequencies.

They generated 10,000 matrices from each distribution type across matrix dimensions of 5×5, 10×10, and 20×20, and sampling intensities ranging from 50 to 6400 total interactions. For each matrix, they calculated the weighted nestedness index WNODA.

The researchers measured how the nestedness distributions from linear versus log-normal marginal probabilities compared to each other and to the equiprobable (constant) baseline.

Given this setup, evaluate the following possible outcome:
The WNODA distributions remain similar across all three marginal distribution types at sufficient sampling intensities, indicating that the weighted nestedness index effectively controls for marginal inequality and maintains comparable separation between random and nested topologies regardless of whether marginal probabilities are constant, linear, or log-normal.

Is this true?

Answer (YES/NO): NO